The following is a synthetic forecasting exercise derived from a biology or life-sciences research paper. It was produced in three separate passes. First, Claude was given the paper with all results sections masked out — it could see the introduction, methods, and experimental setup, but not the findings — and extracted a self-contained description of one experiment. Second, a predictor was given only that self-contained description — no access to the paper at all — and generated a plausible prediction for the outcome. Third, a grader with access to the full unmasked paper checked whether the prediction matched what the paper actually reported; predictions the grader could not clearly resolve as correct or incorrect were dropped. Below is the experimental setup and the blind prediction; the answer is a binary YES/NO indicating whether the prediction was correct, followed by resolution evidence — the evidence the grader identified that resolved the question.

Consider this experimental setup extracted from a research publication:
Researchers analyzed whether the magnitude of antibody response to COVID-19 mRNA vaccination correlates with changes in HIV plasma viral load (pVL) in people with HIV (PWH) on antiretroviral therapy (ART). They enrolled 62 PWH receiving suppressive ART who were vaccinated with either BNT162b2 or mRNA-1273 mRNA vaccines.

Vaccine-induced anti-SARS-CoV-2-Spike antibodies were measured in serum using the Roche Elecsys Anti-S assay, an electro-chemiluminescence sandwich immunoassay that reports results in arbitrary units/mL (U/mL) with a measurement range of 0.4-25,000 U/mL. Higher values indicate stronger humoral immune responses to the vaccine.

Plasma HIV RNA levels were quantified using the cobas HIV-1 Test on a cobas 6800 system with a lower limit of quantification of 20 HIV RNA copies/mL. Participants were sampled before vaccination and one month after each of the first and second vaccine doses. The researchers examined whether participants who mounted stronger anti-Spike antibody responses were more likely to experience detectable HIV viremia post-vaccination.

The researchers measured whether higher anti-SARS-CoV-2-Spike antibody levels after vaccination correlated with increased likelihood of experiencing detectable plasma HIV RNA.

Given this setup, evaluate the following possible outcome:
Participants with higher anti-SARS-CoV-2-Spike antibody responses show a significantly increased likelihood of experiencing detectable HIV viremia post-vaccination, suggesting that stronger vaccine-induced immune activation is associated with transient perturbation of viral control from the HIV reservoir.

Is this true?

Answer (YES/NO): NO